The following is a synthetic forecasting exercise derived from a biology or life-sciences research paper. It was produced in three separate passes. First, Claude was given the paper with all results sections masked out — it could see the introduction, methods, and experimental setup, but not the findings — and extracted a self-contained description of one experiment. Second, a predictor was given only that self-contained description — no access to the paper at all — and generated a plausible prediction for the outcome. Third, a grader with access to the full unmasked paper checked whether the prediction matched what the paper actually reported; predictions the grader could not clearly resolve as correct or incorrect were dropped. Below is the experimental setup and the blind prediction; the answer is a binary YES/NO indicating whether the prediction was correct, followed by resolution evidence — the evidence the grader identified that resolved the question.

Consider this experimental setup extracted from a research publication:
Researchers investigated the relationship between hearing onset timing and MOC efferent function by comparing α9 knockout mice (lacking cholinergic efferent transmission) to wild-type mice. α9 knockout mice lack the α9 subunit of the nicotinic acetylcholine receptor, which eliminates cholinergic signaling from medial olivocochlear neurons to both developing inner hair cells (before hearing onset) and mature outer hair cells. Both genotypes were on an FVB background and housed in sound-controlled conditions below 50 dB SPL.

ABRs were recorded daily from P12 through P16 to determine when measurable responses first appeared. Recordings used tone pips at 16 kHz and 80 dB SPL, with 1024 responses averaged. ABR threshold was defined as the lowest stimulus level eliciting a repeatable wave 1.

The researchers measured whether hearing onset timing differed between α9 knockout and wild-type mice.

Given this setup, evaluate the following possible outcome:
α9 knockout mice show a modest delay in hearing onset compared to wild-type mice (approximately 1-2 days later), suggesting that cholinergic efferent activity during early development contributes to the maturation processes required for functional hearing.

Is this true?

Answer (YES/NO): YES